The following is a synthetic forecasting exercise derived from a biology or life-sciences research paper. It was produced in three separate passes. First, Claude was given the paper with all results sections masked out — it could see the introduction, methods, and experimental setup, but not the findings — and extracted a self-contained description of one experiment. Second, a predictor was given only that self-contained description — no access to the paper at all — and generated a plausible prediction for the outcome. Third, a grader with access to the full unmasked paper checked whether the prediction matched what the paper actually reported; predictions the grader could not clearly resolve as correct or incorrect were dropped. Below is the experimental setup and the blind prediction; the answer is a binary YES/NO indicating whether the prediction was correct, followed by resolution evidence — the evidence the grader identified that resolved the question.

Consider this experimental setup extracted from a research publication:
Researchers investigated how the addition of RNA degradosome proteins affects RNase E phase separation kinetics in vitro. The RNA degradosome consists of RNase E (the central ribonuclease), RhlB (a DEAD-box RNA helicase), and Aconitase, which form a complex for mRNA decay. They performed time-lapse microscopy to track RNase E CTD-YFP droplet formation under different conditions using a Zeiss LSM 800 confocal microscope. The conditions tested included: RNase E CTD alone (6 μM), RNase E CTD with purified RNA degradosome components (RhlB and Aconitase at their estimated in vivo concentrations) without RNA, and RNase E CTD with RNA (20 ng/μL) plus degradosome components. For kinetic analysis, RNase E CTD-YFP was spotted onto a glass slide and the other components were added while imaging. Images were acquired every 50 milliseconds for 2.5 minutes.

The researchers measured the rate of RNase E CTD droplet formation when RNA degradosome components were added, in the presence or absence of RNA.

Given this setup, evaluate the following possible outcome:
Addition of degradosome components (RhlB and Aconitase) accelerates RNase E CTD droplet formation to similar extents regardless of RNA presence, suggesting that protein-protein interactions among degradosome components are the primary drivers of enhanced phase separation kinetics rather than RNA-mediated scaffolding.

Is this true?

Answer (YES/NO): NO